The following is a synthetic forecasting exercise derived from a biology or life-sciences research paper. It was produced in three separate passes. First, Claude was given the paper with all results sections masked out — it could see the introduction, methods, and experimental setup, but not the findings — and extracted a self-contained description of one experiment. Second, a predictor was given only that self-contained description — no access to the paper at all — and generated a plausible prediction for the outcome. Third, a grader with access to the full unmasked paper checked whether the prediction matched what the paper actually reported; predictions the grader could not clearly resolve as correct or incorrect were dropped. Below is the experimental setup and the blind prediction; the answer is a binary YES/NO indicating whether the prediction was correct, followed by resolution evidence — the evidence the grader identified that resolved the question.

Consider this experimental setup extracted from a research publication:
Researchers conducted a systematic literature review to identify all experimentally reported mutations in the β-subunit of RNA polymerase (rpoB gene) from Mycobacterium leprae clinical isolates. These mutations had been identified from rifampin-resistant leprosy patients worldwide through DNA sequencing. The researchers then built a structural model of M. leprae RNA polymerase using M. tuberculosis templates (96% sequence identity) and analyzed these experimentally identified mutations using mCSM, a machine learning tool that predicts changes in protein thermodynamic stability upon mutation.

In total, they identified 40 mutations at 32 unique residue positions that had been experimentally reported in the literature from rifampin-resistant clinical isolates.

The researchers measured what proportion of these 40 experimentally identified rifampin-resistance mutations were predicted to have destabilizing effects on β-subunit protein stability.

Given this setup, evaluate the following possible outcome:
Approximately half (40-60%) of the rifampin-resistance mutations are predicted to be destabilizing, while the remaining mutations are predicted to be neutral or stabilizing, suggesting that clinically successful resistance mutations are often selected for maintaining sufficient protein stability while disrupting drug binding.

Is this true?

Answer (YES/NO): NO